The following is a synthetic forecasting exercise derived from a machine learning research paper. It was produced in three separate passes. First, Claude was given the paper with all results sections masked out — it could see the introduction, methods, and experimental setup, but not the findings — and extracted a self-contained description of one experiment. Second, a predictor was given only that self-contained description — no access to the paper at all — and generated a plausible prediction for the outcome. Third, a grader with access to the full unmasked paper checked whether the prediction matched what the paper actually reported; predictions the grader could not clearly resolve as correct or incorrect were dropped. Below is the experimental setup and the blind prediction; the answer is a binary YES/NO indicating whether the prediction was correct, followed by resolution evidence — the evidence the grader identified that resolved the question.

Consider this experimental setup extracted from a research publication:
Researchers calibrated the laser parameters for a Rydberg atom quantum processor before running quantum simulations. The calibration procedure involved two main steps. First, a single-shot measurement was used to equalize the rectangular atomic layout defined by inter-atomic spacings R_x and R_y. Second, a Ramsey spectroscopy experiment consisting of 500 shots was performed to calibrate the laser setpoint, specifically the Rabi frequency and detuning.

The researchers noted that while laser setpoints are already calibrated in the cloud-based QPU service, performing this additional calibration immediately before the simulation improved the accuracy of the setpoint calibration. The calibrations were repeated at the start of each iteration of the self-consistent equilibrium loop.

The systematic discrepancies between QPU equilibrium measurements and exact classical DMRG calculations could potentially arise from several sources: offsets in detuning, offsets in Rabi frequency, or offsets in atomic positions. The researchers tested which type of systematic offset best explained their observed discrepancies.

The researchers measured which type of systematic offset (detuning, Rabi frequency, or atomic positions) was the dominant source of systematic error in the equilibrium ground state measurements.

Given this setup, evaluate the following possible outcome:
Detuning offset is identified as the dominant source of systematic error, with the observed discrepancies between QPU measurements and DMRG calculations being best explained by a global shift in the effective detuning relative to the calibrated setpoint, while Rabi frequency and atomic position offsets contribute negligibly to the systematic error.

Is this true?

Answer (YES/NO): YES